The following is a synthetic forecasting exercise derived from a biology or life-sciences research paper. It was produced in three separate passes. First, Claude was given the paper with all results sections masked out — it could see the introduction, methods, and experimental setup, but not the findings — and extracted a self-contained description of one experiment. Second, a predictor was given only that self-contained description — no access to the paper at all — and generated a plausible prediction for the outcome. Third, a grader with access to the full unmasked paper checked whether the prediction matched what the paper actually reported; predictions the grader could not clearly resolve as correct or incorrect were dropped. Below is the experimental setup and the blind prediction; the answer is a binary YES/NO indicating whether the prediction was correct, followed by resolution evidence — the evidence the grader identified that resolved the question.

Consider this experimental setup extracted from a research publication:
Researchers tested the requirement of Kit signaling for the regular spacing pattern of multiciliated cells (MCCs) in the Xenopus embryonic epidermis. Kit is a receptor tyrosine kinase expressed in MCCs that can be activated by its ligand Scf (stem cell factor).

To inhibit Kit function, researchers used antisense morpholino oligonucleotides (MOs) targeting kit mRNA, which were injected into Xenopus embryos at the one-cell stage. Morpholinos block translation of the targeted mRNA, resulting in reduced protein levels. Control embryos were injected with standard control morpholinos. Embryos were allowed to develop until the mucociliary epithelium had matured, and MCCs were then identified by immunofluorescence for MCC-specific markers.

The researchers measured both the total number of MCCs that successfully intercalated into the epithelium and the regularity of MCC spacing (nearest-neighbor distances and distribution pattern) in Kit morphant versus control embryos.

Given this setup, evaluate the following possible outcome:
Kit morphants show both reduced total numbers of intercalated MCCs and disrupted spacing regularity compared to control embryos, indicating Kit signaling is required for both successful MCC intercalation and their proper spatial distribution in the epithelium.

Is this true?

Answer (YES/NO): NO